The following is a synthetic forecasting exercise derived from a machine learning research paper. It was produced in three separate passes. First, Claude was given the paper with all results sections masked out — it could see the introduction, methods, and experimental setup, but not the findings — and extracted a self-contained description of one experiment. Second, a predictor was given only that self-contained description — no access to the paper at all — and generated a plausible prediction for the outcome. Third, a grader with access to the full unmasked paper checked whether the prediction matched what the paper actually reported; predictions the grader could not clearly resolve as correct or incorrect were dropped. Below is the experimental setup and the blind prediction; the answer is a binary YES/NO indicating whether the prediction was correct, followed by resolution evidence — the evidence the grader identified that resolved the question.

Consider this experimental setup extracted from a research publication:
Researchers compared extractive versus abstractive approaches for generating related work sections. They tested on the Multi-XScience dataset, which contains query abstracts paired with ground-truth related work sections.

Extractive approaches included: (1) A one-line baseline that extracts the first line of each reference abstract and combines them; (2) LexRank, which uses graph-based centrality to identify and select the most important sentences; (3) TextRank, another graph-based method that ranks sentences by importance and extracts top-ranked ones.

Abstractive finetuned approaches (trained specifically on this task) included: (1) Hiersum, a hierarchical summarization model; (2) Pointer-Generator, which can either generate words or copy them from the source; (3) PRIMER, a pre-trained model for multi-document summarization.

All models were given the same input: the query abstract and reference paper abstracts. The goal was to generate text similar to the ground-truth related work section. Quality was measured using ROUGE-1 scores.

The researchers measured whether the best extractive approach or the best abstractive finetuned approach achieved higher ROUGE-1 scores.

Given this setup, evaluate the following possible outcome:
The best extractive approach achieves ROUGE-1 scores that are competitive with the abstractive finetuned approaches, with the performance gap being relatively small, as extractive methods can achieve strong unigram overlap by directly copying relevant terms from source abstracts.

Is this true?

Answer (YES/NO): YES